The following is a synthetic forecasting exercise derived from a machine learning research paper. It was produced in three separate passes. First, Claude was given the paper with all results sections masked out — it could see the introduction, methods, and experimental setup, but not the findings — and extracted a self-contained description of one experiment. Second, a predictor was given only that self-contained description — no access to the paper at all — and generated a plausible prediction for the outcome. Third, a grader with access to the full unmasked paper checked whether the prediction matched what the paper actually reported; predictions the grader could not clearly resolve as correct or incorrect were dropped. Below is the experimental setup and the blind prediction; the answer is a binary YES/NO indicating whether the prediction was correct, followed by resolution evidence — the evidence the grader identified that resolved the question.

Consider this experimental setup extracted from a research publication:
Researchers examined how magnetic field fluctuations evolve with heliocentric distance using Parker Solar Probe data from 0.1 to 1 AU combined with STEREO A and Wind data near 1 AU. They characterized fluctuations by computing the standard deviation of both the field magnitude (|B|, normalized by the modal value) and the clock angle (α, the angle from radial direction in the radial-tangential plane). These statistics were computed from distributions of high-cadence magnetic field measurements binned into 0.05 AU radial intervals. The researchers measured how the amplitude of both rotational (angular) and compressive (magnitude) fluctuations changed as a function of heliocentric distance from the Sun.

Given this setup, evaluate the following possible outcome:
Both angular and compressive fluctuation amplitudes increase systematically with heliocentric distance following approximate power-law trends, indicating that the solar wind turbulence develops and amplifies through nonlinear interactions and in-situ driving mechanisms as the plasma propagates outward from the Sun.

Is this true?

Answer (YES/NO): NO